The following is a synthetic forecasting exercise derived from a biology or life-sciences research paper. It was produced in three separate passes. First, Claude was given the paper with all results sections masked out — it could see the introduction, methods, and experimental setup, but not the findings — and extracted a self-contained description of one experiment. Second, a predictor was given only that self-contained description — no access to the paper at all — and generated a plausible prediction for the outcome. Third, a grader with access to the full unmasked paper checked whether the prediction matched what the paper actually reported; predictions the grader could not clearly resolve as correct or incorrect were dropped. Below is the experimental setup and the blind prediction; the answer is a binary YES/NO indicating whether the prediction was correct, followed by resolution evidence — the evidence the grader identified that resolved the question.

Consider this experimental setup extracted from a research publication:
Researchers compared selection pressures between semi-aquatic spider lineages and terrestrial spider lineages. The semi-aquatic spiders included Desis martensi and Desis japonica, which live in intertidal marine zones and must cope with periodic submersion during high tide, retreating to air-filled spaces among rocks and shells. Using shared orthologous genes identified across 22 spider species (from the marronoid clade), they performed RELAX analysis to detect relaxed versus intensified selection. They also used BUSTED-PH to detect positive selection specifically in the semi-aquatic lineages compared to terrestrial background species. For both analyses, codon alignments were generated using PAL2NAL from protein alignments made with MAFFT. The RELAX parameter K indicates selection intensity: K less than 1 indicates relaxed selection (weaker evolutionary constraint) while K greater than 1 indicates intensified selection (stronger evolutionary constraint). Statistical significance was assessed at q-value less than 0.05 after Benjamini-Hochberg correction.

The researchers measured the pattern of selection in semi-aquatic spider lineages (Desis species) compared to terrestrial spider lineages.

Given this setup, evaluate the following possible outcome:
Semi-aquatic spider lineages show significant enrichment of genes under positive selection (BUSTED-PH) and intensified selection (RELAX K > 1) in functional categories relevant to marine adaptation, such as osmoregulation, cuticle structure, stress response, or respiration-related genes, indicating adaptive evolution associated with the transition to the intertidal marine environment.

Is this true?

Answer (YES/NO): NO